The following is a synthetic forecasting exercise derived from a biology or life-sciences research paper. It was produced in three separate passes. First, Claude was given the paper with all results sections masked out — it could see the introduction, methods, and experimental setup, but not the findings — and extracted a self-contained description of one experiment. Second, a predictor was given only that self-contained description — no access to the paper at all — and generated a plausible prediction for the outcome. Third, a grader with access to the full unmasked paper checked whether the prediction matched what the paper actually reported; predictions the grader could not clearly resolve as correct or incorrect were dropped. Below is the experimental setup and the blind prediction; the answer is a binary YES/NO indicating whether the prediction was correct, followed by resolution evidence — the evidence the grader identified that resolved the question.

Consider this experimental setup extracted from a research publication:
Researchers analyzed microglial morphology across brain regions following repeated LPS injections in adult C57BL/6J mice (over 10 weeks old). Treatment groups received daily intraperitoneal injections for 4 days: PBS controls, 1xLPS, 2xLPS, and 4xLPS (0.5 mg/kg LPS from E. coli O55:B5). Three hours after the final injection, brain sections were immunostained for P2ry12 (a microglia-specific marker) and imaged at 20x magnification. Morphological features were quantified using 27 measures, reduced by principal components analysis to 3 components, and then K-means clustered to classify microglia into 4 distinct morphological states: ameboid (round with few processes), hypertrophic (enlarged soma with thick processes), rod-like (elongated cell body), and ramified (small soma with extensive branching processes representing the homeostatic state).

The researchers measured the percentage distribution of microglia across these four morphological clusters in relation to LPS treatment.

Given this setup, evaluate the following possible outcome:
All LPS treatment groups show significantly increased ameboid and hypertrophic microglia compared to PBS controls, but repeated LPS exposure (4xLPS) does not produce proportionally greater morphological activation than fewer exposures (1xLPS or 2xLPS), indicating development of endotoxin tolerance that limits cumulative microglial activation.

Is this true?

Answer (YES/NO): NO